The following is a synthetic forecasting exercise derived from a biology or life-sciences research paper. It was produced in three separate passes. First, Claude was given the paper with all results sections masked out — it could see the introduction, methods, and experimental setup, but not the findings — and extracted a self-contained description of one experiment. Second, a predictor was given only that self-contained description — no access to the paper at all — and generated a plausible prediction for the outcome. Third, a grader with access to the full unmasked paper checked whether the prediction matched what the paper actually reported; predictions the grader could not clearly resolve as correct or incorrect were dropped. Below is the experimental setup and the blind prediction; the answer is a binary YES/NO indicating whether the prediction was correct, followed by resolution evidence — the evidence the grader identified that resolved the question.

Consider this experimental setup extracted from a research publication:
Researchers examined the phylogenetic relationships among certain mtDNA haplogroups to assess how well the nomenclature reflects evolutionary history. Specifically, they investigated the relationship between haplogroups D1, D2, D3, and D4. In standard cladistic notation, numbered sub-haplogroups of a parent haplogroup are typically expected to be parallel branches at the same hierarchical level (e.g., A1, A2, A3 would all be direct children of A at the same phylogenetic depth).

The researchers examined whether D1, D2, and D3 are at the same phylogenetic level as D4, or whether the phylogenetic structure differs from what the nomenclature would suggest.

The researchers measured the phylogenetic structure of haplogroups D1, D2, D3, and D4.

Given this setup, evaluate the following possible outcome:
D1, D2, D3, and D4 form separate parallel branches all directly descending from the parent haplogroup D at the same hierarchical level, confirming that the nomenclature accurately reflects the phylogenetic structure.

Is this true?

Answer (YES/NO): NO